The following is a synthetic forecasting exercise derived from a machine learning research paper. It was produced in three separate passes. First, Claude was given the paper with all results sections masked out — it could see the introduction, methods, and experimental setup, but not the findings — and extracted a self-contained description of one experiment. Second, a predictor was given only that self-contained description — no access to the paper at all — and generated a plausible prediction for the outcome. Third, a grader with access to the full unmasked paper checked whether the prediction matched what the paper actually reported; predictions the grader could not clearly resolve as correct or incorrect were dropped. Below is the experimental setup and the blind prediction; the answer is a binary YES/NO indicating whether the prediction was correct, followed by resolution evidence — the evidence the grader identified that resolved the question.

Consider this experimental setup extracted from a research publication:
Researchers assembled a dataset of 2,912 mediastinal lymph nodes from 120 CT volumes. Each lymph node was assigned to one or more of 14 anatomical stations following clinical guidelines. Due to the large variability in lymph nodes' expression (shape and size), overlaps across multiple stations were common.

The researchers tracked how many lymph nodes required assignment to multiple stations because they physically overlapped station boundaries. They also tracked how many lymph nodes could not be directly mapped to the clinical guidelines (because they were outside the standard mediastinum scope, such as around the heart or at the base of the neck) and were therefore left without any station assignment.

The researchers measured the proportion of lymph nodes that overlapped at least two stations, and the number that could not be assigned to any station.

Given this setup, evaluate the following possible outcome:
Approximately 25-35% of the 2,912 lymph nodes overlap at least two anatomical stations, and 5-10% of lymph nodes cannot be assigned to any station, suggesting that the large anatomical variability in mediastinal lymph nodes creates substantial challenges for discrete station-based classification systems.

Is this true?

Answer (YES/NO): NO